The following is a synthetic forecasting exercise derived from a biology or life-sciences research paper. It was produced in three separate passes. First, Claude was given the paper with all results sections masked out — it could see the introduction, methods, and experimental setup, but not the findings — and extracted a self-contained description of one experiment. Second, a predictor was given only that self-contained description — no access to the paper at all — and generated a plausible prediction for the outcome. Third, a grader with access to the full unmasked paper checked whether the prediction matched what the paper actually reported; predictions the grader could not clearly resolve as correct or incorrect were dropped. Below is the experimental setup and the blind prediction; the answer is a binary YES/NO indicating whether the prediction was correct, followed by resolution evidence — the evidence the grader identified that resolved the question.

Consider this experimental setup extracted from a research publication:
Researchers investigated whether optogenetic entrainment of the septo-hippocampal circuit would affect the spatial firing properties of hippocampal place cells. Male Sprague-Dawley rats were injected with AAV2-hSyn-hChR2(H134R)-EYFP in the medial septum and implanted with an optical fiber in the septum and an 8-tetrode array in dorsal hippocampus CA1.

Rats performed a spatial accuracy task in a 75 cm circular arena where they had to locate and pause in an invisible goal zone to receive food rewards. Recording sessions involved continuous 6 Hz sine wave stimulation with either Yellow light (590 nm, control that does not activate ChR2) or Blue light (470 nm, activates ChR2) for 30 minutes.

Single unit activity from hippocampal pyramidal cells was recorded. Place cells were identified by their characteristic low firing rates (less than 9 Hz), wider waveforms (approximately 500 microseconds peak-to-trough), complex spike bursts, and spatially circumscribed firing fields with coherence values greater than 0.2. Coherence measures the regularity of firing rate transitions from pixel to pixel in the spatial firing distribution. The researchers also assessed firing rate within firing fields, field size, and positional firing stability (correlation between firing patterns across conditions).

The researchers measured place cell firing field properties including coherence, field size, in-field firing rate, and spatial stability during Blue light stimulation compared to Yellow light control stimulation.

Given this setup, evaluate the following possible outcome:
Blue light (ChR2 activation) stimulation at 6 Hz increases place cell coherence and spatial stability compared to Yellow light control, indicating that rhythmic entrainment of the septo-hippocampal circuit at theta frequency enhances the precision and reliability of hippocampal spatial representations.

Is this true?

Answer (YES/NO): NO